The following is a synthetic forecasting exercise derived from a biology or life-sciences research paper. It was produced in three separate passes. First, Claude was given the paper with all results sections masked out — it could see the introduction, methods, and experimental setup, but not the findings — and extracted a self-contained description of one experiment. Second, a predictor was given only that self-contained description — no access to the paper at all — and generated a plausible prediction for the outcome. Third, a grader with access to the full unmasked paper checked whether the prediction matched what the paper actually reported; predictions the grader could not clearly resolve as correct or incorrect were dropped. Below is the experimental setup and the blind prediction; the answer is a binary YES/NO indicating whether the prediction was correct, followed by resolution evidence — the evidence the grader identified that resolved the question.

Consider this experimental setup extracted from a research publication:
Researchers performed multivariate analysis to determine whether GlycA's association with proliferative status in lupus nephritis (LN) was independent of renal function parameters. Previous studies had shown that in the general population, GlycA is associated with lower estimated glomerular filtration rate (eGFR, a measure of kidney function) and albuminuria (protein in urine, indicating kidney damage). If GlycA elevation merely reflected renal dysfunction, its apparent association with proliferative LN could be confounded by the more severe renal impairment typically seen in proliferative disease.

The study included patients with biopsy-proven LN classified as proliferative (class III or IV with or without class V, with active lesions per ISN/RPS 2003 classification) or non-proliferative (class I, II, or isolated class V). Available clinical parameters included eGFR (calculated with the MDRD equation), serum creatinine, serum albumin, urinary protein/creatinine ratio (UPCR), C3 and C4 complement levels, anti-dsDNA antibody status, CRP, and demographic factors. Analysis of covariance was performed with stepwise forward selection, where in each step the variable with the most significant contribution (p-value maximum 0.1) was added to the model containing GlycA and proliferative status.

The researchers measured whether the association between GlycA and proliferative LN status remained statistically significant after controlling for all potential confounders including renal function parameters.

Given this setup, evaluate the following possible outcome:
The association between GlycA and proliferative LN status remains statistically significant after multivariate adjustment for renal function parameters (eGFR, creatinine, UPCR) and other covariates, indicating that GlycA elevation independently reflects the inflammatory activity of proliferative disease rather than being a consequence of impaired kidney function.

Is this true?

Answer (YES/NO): YES